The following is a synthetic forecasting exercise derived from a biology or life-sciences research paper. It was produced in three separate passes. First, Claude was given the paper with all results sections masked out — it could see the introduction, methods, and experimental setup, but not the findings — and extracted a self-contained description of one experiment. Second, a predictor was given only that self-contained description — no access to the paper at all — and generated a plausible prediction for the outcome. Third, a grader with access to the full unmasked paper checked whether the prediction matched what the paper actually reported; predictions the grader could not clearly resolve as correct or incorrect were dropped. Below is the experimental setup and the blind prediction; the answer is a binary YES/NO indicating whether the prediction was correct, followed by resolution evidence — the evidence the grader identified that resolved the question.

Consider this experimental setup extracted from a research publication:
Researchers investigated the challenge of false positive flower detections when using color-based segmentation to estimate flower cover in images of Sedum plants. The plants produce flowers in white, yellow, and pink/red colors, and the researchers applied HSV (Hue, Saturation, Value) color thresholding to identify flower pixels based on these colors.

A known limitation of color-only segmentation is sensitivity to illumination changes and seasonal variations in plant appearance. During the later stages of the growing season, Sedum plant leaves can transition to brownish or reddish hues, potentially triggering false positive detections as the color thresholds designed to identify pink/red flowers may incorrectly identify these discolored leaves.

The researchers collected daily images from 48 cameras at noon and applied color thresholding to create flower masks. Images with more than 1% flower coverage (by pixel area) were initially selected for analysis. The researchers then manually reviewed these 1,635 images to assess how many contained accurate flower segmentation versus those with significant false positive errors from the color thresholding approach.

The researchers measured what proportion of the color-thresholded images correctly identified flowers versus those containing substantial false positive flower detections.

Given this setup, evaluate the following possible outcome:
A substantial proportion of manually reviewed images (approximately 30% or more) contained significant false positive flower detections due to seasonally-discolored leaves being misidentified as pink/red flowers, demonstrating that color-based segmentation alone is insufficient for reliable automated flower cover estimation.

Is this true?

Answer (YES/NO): YES